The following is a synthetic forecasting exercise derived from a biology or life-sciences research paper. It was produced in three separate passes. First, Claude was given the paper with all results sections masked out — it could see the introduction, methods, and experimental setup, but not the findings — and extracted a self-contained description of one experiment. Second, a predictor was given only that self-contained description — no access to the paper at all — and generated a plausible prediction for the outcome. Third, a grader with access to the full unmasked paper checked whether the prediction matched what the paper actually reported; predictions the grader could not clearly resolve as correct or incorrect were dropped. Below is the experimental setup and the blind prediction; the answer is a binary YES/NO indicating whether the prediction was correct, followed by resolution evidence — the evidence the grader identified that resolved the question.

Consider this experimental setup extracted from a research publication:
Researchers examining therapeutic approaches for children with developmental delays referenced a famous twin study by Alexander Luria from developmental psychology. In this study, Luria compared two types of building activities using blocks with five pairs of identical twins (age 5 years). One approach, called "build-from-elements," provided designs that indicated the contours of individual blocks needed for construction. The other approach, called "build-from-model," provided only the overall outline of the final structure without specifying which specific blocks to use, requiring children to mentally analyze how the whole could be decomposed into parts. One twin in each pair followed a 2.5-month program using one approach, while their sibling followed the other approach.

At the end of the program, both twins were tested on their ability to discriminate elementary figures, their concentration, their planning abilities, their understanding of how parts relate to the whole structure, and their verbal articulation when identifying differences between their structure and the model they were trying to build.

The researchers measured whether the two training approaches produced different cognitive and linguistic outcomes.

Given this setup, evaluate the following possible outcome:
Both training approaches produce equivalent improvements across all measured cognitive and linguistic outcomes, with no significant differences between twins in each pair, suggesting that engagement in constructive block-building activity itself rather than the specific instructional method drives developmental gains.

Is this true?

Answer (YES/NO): NO